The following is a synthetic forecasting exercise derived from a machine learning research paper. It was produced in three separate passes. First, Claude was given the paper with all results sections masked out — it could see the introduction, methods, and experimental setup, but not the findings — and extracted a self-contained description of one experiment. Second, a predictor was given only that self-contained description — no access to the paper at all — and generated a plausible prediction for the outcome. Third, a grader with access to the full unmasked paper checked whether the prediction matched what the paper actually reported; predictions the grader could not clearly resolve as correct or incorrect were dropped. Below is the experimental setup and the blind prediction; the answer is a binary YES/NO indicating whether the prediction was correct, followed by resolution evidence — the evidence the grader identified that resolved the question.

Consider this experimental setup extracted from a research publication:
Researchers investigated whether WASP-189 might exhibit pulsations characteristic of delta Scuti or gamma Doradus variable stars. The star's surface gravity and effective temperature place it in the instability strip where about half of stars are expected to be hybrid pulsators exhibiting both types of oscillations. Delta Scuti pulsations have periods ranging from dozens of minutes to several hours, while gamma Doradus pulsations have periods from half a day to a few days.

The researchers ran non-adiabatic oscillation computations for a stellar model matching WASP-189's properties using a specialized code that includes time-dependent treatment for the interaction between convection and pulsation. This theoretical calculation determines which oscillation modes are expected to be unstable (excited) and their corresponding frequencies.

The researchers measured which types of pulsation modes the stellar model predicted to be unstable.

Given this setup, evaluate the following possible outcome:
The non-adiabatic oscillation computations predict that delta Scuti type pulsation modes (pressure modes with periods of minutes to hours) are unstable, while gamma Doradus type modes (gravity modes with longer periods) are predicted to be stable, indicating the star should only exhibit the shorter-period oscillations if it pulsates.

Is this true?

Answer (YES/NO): YES